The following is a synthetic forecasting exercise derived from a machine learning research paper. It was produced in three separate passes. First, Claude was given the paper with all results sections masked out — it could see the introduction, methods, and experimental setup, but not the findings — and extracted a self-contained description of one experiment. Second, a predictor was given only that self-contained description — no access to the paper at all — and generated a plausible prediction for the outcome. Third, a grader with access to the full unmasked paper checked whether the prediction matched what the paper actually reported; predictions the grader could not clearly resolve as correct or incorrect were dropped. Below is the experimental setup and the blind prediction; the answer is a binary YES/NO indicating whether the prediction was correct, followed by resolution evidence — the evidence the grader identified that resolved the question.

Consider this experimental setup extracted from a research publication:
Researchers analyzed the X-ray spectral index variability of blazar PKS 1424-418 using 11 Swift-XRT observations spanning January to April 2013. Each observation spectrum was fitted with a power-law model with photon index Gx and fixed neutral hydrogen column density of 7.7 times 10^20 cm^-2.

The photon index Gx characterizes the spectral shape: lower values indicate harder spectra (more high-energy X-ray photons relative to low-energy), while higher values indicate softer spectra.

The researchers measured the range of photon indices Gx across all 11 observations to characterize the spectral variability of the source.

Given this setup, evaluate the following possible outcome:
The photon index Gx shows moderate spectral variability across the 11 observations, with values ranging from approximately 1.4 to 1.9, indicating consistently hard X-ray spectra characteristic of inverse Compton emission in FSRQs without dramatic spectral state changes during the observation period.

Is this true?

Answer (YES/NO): NO